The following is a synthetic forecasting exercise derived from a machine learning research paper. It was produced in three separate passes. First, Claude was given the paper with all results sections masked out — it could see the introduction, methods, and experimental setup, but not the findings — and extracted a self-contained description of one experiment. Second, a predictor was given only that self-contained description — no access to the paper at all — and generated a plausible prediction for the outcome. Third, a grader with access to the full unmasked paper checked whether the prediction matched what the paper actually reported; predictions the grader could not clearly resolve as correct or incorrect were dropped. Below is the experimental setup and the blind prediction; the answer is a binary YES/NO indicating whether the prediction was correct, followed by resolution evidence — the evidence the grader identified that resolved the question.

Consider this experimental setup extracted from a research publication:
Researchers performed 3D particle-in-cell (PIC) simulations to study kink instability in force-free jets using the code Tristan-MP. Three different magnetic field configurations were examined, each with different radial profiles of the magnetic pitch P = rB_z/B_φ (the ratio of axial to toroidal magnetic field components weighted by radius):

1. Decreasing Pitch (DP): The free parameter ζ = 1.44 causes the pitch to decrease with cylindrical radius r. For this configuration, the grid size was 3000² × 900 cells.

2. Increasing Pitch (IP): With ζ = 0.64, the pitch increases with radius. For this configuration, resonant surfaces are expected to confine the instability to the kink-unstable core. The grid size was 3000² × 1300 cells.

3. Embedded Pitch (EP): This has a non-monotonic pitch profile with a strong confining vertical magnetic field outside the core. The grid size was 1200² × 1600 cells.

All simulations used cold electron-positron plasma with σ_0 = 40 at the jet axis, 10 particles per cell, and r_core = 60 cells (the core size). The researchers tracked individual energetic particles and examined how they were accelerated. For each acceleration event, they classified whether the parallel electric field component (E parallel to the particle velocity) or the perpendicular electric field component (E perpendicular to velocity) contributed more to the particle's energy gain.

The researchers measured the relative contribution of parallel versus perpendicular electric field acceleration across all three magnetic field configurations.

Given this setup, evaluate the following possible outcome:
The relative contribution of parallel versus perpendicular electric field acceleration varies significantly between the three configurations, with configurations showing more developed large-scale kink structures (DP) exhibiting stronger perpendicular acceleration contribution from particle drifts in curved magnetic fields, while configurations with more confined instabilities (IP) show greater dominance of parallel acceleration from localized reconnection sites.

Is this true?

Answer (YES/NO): NO